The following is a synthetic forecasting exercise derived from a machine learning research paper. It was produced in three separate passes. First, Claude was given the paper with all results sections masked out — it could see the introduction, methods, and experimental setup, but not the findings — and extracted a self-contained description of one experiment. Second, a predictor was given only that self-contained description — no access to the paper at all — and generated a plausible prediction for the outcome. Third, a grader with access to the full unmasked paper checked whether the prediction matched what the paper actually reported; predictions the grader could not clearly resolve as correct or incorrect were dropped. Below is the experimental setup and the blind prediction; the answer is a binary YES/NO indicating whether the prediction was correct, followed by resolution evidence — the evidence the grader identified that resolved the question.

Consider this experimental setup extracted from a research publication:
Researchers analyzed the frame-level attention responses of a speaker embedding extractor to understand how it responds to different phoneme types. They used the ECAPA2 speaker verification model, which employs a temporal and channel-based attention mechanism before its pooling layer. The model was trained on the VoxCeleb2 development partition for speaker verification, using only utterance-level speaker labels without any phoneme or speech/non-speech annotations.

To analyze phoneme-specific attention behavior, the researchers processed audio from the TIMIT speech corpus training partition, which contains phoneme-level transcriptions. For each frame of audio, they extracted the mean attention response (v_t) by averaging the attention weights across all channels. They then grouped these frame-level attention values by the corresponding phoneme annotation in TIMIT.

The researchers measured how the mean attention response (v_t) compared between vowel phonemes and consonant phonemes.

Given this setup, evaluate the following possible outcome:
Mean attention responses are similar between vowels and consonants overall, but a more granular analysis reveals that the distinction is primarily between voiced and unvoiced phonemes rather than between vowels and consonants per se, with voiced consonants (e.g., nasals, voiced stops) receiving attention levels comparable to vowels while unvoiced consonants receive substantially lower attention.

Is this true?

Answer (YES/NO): NO